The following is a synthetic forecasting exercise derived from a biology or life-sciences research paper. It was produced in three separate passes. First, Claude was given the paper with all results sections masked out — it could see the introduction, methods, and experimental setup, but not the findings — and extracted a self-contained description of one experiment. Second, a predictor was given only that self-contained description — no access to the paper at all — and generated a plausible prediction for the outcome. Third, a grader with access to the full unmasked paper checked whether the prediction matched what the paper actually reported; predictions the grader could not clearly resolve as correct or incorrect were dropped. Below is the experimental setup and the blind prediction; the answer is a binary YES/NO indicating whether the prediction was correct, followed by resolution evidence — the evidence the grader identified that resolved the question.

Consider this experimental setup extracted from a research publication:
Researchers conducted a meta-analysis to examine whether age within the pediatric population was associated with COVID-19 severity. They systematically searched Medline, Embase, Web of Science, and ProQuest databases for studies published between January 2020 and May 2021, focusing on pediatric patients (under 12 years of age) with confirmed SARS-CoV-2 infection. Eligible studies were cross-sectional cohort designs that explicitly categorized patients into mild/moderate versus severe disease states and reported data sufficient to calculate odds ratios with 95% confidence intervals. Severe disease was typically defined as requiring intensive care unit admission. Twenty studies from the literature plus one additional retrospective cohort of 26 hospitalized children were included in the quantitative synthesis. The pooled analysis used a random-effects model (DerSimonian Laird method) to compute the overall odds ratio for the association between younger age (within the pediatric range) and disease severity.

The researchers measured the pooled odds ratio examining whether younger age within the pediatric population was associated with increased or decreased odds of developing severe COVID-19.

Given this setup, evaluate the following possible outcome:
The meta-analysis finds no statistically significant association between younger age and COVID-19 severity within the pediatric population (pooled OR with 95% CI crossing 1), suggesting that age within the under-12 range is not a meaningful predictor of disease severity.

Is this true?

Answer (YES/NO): NO